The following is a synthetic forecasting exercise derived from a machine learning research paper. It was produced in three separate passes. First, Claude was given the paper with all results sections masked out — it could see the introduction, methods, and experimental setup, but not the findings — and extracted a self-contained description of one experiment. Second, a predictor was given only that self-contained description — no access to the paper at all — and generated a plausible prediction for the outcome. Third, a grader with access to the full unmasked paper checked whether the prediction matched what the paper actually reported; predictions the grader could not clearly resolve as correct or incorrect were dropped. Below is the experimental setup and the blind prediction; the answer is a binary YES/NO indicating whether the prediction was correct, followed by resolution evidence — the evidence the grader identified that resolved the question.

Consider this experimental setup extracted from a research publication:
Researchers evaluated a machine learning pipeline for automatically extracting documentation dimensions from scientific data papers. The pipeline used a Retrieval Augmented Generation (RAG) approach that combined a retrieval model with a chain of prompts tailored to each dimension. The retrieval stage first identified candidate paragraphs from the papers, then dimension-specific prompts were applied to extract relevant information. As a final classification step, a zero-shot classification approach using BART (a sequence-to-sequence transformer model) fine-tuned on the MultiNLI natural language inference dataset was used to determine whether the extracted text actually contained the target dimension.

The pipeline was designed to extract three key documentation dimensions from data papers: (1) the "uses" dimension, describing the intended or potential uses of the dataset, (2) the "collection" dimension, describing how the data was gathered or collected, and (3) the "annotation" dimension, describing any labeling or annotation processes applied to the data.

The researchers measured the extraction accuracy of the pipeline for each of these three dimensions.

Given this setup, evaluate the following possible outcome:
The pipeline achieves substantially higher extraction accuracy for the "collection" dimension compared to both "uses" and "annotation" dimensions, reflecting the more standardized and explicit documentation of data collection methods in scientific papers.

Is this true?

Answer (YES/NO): NO